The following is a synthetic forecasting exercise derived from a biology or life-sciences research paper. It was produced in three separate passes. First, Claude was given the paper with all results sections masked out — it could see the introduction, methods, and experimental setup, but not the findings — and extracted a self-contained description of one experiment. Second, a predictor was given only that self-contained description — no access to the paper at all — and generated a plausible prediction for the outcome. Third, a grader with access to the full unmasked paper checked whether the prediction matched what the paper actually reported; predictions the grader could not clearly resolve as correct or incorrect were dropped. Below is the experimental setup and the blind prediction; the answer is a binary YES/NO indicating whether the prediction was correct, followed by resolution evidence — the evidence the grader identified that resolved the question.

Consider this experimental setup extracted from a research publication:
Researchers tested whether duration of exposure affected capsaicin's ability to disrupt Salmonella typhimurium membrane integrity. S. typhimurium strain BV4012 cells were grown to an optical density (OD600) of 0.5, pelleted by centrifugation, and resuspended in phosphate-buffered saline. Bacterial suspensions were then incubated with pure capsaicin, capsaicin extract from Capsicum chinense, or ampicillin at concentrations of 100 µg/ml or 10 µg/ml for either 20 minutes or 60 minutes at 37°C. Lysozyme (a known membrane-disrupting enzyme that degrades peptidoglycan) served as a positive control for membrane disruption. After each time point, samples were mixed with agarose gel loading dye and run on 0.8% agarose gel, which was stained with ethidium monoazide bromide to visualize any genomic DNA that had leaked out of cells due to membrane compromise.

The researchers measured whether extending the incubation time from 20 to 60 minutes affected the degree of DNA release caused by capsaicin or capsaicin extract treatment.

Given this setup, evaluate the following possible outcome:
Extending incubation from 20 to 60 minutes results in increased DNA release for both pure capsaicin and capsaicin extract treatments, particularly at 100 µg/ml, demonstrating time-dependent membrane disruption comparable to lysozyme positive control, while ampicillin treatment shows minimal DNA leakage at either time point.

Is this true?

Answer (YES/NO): NO